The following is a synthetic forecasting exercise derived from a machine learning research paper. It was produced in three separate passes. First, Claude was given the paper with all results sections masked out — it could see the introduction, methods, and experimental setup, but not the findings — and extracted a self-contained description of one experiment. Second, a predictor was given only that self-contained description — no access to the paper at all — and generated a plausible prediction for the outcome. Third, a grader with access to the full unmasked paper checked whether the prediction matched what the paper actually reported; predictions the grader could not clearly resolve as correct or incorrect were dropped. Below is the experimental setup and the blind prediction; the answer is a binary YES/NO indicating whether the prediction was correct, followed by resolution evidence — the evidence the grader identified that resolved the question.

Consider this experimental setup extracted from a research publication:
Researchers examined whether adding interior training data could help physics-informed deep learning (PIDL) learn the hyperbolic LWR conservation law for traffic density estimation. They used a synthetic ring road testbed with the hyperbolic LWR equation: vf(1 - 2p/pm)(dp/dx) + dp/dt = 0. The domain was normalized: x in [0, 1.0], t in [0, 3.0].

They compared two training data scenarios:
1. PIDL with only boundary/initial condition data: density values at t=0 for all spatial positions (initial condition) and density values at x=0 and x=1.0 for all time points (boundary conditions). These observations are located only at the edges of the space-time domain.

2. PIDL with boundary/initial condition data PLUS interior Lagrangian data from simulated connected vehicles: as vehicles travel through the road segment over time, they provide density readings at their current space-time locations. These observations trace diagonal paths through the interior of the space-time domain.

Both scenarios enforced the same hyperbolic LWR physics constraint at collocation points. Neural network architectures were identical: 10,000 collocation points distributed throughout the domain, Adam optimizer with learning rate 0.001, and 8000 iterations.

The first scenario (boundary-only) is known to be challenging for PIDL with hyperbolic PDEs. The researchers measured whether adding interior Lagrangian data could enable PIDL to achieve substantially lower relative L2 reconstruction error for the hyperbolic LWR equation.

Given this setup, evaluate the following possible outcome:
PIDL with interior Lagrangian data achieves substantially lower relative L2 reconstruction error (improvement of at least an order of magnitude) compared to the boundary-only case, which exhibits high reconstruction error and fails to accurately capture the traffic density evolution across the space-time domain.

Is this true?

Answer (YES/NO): NO